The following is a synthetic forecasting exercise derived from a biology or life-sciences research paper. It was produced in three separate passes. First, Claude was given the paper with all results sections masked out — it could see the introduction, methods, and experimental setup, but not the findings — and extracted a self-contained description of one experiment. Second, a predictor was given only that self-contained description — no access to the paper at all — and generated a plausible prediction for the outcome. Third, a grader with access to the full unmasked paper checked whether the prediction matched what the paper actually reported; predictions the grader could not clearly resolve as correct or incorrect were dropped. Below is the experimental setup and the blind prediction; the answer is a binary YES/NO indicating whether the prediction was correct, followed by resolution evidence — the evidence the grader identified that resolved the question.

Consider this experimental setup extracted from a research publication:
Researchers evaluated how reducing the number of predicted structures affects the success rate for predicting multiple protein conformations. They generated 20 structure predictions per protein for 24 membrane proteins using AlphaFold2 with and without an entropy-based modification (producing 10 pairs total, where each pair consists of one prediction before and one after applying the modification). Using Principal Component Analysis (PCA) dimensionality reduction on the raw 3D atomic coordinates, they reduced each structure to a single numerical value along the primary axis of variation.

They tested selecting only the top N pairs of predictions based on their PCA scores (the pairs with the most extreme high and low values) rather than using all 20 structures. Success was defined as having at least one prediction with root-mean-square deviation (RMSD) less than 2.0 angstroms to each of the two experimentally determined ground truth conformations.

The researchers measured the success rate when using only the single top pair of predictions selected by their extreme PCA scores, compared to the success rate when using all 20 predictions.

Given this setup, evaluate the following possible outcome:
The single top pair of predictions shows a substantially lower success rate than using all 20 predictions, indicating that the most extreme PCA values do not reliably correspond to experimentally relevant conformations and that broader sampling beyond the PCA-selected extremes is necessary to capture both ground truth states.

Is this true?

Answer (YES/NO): NO